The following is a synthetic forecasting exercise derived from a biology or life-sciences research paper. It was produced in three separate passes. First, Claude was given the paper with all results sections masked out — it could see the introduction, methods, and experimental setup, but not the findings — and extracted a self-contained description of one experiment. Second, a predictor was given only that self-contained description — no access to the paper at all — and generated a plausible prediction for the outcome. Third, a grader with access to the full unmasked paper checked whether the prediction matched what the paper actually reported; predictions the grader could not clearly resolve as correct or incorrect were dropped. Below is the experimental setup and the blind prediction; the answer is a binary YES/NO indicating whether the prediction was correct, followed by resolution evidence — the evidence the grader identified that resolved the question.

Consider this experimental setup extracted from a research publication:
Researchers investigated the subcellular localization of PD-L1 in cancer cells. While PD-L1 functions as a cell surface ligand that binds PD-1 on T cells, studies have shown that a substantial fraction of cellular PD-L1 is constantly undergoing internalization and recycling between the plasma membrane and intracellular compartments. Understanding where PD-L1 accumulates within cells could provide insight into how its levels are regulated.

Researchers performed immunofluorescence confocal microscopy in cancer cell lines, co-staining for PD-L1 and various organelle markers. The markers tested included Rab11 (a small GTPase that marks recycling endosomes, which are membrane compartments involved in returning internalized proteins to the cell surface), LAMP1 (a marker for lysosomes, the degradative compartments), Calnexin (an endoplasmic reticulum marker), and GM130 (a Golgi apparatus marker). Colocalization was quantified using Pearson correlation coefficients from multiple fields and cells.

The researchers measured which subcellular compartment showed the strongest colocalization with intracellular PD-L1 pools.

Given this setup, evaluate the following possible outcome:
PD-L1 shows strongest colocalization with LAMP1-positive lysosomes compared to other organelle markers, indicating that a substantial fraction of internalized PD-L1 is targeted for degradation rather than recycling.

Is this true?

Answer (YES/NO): NO